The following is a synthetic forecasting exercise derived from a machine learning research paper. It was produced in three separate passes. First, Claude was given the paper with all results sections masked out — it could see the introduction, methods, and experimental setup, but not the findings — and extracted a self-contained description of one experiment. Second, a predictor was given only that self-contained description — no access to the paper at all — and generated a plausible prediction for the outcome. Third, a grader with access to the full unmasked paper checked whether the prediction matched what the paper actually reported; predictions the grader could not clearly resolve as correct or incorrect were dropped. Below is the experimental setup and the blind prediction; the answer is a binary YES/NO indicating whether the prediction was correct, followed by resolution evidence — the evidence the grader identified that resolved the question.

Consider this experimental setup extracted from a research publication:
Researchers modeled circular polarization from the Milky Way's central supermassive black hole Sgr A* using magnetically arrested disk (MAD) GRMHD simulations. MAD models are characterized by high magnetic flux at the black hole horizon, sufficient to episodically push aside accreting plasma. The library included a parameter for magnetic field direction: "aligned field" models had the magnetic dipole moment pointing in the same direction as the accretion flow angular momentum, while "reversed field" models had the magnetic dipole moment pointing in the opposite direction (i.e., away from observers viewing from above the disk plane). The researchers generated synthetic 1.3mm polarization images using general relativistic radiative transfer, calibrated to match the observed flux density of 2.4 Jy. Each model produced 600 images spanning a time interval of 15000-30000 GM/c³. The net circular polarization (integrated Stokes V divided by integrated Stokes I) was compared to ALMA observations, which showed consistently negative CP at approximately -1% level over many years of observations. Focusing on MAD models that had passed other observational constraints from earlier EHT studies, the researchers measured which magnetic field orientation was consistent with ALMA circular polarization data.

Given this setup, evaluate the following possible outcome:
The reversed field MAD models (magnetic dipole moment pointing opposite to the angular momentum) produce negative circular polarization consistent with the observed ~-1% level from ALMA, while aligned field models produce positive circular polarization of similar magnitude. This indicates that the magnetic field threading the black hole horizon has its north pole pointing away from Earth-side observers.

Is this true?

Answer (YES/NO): NO